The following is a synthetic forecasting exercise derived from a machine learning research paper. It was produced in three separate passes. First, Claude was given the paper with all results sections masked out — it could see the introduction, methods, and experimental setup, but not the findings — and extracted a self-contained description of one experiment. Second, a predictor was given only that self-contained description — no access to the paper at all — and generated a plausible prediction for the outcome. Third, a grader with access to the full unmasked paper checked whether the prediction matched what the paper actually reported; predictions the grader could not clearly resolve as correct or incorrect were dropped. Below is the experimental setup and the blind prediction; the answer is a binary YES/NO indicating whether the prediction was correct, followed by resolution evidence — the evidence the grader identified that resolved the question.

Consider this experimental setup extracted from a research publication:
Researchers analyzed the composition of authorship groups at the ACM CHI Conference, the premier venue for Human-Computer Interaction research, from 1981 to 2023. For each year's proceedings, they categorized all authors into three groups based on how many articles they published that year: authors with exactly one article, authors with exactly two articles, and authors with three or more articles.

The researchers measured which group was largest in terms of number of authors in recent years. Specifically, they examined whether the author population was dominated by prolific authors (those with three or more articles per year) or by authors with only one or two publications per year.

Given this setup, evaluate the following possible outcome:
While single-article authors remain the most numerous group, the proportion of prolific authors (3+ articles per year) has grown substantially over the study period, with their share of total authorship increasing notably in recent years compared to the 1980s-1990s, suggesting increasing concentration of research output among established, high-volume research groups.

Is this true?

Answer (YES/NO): NO